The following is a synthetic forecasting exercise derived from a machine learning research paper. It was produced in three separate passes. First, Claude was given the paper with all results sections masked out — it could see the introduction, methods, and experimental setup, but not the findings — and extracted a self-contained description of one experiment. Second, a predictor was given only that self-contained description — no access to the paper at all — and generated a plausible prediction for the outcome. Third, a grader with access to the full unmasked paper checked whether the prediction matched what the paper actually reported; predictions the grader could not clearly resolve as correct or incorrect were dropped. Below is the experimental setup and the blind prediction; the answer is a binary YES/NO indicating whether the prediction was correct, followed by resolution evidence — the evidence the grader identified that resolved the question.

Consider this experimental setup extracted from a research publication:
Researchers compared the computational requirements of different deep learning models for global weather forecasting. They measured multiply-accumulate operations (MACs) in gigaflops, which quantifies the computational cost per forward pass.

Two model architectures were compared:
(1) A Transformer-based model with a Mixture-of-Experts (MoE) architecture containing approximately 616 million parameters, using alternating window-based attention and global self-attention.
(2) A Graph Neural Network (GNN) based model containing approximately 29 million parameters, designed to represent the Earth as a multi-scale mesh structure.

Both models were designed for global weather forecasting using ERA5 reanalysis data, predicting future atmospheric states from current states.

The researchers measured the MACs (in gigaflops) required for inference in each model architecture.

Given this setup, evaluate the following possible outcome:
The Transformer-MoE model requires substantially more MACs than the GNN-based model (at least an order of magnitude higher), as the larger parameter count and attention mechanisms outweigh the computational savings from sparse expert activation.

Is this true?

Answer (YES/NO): NO